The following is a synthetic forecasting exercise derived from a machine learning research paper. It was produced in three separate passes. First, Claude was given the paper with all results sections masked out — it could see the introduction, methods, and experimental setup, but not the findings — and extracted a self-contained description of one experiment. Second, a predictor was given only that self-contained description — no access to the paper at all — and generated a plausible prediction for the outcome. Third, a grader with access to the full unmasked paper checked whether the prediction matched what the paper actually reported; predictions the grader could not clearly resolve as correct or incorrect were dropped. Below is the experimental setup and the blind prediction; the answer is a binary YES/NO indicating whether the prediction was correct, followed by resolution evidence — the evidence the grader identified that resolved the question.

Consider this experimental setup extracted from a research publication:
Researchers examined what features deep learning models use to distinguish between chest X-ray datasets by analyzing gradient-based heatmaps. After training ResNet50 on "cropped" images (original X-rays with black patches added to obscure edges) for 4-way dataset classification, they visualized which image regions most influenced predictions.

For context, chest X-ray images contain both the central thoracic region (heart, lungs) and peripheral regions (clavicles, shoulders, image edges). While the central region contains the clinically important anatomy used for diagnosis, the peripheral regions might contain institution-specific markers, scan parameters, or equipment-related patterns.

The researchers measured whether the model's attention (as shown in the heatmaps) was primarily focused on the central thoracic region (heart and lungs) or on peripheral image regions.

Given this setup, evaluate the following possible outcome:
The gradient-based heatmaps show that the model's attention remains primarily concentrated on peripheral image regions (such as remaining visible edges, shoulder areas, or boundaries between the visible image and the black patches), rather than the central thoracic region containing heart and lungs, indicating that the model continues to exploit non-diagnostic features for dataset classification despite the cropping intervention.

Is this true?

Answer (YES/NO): NO